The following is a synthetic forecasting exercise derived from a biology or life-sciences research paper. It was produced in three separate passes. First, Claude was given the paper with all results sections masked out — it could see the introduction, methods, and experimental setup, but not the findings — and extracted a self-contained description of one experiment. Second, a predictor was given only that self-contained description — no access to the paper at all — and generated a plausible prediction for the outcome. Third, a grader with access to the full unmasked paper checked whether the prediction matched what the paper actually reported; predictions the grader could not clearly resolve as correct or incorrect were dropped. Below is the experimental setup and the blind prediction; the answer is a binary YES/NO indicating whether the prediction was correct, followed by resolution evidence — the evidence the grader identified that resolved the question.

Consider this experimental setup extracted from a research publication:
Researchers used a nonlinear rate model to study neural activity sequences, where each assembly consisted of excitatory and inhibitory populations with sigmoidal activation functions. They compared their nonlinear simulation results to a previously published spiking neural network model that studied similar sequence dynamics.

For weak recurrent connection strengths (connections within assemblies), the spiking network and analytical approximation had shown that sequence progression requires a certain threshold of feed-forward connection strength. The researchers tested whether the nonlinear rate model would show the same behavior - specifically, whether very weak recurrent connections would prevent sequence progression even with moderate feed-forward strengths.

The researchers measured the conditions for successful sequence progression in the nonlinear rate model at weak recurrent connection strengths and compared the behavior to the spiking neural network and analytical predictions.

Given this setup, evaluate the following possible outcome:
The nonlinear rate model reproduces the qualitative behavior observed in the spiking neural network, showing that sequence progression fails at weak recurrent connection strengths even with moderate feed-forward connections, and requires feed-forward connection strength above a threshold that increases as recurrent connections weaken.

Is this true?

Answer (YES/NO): NO